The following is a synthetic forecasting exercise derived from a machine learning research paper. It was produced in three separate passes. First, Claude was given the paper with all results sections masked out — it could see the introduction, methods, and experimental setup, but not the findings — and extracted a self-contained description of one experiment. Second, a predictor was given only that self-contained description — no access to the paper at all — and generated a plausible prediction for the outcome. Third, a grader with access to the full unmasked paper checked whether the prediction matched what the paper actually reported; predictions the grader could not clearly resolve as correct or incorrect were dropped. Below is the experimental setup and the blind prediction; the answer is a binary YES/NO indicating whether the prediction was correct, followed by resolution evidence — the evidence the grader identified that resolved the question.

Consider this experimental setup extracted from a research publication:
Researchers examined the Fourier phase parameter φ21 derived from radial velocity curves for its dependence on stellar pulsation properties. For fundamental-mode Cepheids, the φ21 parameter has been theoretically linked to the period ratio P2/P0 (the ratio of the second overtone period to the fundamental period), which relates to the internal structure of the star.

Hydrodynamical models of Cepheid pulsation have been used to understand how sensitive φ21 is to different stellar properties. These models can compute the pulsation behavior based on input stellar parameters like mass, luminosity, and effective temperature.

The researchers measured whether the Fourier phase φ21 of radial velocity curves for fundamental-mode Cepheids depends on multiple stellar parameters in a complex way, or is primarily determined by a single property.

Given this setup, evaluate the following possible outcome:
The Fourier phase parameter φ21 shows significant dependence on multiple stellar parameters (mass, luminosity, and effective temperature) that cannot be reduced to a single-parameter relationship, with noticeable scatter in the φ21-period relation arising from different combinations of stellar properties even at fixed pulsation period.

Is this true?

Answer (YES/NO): NO